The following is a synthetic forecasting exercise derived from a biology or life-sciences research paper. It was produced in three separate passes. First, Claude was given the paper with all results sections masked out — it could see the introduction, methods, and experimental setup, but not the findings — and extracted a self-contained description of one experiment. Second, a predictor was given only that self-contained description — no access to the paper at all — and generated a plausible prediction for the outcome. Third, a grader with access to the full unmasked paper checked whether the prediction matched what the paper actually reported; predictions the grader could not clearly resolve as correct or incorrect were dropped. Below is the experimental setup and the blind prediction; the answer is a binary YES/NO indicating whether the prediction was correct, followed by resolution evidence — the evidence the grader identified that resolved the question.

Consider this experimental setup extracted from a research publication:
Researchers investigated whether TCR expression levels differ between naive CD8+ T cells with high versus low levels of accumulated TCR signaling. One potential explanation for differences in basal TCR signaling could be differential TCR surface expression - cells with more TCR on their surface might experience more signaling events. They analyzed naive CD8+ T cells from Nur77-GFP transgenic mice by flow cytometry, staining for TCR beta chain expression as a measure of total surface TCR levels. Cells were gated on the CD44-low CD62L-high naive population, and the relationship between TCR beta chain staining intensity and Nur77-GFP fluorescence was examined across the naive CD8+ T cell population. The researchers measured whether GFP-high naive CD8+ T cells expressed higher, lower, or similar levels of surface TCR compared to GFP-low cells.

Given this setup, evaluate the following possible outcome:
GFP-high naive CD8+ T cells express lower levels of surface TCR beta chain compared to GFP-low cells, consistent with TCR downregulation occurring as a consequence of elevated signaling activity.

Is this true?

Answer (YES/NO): NO